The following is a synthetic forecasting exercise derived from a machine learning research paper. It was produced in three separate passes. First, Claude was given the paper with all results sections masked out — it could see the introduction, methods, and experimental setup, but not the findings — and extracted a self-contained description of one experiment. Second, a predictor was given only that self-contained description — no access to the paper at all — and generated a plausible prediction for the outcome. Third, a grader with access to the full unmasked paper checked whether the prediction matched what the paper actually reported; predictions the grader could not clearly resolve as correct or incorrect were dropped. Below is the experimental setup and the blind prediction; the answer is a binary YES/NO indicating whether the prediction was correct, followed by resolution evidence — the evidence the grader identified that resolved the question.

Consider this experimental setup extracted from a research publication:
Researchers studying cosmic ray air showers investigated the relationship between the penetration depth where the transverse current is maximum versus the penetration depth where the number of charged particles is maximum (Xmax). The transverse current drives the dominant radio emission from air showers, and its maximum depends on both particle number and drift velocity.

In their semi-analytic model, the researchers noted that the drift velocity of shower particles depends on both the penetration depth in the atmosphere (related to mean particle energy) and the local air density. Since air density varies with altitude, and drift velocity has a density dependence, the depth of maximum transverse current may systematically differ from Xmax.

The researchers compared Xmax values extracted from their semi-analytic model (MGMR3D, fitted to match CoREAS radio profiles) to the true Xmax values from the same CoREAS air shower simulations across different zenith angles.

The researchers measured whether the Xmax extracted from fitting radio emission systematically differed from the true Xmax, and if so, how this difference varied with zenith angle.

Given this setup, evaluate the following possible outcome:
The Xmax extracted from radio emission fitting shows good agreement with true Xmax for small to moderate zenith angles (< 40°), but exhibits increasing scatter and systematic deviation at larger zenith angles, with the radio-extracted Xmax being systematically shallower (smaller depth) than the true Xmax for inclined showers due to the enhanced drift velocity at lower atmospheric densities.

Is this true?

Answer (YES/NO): NO